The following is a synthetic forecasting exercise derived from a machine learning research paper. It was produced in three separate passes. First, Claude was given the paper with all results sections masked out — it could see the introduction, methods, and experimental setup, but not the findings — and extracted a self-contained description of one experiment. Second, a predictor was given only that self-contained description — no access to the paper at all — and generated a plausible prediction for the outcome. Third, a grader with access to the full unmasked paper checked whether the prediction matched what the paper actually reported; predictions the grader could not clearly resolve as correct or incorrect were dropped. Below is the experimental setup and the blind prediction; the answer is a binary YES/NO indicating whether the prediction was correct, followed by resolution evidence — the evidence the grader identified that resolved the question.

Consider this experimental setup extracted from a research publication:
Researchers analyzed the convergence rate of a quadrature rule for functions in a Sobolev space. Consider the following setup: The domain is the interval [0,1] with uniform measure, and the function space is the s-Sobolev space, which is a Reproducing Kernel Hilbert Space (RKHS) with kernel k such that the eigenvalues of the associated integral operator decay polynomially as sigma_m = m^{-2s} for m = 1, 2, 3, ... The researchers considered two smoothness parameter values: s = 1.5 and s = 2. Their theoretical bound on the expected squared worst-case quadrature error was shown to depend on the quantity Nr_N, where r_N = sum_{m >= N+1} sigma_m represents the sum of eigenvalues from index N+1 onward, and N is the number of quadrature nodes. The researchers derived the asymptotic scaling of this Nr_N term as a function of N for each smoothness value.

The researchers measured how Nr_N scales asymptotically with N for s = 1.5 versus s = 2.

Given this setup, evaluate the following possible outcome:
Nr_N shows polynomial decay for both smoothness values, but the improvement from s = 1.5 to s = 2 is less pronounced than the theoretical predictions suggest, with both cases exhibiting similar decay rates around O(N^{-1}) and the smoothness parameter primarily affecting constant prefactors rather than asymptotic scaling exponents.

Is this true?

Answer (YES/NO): NO